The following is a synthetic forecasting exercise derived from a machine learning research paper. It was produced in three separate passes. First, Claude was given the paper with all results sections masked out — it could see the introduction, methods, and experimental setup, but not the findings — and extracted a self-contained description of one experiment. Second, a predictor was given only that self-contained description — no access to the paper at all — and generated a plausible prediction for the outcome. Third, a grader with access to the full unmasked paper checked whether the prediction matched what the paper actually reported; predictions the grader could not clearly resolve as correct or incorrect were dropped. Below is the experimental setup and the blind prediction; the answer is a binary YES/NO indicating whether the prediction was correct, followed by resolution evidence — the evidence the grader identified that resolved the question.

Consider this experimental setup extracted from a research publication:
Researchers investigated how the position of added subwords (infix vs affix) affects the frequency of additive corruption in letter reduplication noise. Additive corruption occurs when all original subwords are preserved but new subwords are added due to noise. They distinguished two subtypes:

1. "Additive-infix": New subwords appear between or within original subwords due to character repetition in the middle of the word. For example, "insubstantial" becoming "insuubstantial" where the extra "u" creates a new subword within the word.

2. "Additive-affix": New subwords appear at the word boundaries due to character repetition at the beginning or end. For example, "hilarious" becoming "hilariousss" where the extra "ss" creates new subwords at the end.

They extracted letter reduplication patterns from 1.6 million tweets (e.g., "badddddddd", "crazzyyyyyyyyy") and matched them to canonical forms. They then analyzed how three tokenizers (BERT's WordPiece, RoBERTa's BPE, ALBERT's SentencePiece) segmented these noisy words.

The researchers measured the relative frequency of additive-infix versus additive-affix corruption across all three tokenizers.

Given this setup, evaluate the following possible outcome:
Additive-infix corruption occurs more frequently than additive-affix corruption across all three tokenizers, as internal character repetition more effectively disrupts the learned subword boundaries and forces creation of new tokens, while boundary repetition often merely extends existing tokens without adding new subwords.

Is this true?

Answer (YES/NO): NO